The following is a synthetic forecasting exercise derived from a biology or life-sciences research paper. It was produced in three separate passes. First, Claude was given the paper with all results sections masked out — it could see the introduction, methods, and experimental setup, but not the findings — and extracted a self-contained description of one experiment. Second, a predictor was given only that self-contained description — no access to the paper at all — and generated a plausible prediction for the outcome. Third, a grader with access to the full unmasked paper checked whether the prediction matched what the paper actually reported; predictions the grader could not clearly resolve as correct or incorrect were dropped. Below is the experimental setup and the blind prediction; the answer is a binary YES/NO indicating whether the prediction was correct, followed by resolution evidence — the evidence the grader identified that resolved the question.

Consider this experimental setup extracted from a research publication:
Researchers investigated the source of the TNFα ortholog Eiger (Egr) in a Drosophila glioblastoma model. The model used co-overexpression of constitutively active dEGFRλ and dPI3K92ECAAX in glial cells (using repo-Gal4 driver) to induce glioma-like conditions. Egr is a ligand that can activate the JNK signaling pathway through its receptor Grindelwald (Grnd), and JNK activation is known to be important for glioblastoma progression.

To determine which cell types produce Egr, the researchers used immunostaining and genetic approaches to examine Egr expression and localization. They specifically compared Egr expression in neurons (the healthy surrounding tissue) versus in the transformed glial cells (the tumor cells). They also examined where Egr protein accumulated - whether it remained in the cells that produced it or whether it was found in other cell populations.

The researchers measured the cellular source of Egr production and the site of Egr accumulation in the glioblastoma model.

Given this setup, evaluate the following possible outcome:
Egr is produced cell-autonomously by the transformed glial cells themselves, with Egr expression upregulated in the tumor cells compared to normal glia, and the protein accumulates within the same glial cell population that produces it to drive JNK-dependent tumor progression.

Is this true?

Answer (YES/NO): NO